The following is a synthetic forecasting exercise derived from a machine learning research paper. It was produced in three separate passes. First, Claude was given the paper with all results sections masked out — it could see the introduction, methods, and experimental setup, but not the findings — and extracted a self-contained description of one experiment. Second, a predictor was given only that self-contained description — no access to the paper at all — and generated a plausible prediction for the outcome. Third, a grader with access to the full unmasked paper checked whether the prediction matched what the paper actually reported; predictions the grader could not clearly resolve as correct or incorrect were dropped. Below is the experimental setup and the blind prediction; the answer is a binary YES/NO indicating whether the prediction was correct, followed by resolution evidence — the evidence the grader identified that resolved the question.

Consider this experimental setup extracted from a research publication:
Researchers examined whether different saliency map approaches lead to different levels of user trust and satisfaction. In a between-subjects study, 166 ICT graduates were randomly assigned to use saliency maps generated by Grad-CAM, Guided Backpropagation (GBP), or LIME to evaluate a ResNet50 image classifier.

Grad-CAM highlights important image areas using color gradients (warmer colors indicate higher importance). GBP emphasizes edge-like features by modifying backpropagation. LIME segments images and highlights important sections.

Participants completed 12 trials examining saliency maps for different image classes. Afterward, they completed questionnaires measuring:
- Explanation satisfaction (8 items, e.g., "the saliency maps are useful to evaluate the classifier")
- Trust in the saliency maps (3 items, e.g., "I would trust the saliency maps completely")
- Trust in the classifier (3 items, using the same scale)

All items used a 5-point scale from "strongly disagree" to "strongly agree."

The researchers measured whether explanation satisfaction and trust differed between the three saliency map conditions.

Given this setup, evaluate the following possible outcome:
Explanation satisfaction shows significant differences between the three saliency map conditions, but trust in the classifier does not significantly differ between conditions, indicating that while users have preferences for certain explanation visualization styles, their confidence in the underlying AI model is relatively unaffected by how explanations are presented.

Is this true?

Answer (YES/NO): NO